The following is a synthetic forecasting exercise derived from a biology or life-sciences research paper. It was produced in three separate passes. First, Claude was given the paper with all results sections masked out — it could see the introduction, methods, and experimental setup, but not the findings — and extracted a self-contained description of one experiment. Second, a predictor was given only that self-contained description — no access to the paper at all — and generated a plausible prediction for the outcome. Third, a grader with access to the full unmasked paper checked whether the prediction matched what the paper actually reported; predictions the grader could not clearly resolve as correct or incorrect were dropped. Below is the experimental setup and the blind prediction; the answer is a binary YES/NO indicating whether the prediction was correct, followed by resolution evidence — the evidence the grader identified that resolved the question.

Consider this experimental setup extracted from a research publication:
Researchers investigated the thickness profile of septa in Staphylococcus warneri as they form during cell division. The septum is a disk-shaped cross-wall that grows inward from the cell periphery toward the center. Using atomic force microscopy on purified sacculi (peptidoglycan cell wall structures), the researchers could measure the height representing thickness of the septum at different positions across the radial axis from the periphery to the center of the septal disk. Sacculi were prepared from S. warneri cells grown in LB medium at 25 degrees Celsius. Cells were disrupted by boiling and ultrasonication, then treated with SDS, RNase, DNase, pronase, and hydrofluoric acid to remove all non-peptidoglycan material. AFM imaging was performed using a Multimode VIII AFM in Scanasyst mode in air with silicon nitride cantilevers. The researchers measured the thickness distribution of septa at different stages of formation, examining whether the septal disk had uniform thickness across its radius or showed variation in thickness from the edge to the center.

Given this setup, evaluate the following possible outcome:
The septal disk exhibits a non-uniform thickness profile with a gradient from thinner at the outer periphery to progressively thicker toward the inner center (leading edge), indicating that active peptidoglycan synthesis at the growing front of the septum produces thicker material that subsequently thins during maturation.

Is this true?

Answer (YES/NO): NO